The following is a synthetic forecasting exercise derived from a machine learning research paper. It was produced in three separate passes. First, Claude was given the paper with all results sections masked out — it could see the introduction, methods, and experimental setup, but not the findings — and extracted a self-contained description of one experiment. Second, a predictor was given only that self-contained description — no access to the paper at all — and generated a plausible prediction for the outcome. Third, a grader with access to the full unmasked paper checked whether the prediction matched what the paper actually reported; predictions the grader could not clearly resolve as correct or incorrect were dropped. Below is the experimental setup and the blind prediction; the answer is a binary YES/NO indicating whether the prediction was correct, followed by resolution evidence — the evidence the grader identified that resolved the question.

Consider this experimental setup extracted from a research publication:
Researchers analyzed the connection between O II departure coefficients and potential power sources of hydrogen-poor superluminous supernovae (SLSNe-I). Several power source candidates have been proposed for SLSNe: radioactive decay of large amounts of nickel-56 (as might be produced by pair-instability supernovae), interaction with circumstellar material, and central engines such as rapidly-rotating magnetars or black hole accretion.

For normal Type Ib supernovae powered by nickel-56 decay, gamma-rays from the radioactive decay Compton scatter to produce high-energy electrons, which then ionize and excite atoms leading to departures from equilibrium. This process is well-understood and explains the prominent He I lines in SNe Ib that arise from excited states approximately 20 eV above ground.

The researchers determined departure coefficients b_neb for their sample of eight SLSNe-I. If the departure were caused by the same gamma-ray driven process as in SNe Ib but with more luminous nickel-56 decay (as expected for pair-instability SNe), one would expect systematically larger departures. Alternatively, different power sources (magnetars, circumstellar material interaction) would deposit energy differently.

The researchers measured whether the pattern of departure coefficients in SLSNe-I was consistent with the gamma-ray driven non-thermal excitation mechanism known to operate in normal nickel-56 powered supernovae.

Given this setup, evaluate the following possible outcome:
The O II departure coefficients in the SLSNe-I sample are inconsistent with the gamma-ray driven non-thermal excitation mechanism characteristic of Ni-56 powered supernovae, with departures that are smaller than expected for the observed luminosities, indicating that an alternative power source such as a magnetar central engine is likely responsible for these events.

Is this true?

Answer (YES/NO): NO